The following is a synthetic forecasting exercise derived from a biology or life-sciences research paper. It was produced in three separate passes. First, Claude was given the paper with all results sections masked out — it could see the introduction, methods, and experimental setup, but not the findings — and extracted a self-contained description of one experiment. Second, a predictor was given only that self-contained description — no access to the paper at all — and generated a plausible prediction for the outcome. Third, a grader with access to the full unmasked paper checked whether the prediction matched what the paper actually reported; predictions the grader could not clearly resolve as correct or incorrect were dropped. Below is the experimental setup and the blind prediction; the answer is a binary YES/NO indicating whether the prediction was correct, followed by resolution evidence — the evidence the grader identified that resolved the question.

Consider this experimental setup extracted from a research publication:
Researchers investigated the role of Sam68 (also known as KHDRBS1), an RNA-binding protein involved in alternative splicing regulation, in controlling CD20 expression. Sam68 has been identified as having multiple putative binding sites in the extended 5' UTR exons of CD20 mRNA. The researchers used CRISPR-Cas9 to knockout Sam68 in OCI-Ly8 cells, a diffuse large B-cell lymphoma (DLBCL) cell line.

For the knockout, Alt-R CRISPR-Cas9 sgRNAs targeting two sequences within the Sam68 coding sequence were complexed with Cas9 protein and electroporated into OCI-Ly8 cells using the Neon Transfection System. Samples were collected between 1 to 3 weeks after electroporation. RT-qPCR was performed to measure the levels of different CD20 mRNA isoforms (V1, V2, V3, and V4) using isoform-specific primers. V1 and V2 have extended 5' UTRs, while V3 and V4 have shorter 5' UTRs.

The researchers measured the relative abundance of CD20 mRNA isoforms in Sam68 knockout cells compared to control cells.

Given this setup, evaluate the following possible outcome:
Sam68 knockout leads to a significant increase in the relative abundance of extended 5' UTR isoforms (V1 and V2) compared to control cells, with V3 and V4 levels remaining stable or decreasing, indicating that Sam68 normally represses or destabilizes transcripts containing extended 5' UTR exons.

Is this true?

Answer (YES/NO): NO